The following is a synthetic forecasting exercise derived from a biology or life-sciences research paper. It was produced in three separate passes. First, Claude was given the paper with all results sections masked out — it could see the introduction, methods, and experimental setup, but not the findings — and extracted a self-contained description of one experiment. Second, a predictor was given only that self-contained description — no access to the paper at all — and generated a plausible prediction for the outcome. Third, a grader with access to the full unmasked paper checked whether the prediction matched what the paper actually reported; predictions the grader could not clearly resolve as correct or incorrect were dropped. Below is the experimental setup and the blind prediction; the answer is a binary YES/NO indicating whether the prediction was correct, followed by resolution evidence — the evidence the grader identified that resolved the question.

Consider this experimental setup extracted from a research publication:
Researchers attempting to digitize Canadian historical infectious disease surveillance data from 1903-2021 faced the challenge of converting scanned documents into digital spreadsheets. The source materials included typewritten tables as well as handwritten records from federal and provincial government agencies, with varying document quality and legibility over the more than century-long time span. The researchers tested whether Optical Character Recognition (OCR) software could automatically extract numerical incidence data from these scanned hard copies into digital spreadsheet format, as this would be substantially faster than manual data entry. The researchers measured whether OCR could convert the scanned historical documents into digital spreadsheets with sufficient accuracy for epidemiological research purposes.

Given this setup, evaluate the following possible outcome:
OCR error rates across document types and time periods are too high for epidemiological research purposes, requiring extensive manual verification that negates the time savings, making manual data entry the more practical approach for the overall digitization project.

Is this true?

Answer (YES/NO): YES